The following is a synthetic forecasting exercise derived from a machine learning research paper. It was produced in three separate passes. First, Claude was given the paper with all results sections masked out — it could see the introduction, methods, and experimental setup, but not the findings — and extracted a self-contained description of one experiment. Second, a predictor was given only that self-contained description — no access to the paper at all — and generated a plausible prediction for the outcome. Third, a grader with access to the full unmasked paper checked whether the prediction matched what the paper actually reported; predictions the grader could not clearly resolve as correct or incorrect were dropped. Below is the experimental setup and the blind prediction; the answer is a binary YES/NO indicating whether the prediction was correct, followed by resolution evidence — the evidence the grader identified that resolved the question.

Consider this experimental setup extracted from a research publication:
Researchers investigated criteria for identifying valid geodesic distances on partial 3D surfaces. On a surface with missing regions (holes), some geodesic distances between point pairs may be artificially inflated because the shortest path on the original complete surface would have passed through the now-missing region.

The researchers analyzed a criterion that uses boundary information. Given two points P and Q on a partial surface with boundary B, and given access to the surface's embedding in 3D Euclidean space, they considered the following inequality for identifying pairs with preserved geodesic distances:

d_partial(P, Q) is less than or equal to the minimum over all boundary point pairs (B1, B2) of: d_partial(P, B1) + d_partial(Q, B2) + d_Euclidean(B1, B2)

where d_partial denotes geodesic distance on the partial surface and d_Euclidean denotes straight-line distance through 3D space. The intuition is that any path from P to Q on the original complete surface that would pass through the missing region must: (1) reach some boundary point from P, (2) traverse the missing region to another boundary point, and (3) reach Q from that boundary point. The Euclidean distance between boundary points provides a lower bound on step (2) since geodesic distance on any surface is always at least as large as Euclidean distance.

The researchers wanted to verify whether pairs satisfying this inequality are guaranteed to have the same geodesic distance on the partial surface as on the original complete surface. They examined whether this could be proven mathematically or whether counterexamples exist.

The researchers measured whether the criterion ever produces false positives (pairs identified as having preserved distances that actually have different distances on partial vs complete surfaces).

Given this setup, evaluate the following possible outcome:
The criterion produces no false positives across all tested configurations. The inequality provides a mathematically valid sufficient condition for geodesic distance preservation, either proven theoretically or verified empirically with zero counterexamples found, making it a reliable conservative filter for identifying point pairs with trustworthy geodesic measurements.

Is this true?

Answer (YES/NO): YES